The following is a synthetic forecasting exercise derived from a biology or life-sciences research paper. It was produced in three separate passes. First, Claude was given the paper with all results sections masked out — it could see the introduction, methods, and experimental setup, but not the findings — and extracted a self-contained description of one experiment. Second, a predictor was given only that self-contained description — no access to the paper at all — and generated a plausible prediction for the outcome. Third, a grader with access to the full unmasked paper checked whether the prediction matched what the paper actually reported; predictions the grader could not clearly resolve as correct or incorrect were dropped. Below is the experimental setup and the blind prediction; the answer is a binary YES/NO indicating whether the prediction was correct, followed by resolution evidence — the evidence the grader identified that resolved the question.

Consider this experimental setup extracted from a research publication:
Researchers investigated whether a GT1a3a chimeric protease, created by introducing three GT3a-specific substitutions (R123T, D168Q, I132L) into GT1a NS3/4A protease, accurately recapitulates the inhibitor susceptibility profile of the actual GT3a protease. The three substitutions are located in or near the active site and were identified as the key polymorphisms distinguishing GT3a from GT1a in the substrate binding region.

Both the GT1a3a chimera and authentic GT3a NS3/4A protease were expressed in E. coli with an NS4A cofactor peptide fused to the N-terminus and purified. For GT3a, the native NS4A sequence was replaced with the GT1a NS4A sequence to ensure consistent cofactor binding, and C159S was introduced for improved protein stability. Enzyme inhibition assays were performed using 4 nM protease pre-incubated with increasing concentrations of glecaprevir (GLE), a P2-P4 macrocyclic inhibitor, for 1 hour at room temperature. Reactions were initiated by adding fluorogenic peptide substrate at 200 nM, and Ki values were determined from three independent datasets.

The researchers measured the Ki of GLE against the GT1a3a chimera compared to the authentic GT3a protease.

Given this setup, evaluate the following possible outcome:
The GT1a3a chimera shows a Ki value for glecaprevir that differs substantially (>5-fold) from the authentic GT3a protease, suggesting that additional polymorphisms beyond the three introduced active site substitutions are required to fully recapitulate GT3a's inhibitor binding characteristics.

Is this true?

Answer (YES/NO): NO